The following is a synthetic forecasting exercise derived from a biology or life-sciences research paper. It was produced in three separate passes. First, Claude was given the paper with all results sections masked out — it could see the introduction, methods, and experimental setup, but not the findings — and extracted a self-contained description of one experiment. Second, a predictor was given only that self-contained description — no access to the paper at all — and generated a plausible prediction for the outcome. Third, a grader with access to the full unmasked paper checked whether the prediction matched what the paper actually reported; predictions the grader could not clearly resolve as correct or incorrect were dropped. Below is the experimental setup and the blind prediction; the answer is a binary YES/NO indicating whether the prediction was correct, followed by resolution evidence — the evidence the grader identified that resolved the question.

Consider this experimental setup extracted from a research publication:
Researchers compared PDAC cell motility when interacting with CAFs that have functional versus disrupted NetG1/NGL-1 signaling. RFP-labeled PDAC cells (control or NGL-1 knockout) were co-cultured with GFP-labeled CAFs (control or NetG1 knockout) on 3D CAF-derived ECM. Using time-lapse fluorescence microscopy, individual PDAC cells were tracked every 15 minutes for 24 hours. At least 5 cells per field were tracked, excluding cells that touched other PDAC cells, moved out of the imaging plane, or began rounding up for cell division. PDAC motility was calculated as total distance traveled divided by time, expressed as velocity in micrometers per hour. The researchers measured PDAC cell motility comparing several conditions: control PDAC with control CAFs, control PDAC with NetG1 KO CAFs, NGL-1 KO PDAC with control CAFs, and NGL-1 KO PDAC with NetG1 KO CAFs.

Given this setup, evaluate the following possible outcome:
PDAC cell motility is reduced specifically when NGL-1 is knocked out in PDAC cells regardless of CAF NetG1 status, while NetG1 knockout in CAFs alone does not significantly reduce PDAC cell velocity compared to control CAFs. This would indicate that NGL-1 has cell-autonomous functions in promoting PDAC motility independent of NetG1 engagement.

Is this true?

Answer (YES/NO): NO